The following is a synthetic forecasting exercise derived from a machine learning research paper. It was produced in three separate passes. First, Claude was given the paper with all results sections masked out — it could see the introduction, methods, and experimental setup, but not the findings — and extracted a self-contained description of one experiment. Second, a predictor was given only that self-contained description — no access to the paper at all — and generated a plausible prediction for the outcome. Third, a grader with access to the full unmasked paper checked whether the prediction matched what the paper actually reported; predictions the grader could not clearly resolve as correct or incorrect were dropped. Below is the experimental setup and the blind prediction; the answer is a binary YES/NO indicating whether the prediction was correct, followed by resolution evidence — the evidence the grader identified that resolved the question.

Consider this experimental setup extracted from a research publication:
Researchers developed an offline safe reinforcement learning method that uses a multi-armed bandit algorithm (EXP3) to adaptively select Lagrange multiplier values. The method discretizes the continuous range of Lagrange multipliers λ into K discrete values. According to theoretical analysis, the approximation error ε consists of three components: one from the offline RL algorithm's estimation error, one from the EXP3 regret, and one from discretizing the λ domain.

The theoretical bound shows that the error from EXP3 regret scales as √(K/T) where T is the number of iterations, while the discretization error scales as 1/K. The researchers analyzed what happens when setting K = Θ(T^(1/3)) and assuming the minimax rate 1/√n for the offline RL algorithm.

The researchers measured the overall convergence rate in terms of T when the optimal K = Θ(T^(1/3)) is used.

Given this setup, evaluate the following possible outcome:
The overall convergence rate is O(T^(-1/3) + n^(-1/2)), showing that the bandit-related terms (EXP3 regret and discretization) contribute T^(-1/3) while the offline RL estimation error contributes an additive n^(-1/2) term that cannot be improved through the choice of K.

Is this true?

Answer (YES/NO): YES